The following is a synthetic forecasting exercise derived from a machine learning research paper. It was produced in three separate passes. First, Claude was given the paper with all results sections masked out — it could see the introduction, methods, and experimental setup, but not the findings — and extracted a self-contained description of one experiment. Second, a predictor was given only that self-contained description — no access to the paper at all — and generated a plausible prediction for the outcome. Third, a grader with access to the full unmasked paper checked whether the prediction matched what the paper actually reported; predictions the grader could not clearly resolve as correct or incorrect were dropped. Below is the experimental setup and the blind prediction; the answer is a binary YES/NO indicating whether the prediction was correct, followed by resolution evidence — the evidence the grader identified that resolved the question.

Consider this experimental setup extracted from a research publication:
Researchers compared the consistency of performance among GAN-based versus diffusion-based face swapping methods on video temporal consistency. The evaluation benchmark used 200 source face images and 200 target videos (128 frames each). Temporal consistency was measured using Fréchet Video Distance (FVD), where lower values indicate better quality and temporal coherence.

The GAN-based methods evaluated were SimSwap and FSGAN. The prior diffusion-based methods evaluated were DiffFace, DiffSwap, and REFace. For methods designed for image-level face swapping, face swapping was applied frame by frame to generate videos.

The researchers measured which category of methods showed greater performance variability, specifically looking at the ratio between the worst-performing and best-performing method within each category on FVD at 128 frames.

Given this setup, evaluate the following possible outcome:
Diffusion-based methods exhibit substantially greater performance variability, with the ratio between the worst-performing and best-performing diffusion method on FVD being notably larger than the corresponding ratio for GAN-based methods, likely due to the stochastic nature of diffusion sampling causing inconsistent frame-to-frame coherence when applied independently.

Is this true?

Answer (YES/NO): YES